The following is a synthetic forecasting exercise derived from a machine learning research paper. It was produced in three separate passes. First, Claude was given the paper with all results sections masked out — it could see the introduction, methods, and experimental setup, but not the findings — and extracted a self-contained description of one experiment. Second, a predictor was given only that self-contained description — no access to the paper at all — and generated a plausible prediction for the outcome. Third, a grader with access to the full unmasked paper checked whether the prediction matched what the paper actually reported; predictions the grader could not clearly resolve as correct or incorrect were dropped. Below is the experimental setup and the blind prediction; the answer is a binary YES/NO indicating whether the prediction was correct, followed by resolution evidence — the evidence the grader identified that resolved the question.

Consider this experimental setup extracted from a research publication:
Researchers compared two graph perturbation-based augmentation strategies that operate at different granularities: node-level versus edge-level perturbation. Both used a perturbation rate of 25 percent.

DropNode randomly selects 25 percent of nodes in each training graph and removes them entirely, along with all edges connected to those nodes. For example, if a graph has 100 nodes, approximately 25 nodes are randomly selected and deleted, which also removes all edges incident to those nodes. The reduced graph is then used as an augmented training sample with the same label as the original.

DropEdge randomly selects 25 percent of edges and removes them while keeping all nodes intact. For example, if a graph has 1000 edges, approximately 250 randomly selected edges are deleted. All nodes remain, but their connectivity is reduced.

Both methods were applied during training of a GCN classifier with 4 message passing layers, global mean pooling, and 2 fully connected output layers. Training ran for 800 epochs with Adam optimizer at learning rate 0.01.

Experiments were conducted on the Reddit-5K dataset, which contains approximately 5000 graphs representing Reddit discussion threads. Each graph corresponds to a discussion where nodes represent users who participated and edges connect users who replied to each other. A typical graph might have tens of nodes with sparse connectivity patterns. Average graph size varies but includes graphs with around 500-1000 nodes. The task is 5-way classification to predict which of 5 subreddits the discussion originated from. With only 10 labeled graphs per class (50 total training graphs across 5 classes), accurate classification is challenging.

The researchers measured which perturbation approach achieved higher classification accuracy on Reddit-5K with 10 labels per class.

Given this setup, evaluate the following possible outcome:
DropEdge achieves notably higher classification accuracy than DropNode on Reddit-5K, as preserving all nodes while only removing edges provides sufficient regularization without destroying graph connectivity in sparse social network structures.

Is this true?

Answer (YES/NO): NO